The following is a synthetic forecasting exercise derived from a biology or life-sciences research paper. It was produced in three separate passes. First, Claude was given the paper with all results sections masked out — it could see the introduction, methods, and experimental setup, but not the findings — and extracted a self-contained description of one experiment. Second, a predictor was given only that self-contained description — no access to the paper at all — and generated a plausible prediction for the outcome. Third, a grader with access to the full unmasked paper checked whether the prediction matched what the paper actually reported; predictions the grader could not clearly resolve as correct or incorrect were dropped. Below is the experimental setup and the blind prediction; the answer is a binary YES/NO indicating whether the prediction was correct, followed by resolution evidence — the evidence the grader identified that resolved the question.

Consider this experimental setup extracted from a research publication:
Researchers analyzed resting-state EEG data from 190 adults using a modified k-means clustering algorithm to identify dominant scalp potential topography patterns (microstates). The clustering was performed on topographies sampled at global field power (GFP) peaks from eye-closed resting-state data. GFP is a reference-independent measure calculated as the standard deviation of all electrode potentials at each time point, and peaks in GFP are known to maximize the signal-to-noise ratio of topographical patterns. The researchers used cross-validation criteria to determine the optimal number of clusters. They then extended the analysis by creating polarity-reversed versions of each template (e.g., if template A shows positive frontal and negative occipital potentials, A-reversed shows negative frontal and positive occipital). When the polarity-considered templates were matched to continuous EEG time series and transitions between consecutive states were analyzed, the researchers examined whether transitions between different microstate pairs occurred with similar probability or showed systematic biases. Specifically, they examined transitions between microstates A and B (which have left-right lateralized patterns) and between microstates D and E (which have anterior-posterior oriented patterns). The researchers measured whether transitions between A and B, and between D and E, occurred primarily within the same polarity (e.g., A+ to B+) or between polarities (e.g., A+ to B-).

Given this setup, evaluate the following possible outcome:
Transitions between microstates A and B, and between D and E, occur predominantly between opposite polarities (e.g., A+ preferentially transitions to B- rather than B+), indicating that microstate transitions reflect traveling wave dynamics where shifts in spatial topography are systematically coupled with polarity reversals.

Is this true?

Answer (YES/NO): NO